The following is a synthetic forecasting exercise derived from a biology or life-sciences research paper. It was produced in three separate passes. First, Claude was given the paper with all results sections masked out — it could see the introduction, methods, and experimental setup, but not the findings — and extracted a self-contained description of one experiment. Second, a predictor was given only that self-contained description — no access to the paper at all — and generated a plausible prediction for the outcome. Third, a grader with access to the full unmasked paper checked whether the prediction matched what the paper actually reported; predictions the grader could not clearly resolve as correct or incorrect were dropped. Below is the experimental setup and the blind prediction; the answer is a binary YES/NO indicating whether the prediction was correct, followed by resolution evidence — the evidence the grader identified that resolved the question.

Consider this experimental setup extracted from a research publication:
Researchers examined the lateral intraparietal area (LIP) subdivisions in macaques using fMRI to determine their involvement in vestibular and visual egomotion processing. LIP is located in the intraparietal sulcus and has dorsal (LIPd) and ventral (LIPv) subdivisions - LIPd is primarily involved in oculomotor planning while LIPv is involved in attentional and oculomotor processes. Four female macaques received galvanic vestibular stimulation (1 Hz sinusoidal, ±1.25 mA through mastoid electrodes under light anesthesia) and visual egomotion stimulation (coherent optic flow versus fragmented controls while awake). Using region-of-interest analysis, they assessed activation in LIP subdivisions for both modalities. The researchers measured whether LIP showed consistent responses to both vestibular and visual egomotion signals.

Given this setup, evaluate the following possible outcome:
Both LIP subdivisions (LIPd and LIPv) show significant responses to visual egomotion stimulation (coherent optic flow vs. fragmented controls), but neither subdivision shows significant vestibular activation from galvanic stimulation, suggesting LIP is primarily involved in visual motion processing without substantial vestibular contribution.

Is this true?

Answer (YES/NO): NO